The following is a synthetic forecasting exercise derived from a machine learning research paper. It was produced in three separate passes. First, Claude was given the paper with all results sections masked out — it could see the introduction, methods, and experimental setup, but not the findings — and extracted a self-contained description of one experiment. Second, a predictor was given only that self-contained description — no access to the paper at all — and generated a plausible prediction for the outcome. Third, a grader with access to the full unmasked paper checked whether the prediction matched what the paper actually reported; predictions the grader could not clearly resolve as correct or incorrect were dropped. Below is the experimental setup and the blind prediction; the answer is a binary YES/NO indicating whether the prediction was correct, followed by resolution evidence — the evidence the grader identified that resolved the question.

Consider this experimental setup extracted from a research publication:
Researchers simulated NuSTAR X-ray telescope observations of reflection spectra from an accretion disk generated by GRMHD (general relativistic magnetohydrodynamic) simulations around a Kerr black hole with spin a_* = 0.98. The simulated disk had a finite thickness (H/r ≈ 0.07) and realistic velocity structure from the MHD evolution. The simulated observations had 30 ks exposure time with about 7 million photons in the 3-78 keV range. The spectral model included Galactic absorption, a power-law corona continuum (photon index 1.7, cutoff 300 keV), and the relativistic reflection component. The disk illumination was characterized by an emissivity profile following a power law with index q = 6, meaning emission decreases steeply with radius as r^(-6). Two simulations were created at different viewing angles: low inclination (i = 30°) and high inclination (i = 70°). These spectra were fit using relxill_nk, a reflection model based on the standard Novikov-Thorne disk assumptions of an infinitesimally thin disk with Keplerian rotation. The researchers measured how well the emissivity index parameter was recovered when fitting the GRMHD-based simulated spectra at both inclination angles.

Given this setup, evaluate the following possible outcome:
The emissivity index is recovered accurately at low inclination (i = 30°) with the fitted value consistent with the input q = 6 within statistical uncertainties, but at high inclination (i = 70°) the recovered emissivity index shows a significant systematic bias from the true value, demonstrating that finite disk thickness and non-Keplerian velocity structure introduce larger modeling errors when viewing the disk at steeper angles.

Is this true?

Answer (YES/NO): NO